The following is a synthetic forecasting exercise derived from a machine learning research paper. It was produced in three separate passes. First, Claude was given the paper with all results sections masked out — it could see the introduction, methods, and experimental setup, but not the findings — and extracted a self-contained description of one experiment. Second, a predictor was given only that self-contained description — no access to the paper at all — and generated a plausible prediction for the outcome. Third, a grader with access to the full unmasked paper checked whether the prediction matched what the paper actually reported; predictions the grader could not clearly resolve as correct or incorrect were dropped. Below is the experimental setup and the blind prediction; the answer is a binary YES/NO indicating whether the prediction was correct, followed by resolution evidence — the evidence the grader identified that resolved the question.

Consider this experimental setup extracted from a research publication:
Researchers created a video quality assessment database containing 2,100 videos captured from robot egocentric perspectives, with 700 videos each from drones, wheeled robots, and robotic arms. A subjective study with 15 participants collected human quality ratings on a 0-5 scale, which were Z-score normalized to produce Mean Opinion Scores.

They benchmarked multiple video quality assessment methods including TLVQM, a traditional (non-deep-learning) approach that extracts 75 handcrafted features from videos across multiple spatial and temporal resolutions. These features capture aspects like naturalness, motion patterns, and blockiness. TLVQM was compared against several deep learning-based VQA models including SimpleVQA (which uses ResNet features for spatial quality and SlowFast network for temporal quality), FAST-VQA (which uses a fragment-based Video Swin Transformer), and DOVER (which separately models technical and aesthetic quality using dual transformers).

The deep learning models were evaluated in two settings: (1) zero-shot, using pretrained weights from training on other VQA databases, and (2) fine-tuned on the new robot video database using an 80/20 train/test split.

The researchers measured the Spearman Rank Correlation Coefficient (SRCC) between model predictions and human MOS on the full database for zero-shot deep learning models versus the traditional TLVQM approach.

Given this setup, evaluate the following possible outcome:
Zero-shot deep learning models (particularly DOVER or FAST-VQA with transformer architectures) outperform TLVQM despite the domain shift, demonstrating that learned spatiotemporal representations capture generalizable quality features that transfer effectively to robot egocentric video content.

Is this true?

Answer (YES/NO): NO